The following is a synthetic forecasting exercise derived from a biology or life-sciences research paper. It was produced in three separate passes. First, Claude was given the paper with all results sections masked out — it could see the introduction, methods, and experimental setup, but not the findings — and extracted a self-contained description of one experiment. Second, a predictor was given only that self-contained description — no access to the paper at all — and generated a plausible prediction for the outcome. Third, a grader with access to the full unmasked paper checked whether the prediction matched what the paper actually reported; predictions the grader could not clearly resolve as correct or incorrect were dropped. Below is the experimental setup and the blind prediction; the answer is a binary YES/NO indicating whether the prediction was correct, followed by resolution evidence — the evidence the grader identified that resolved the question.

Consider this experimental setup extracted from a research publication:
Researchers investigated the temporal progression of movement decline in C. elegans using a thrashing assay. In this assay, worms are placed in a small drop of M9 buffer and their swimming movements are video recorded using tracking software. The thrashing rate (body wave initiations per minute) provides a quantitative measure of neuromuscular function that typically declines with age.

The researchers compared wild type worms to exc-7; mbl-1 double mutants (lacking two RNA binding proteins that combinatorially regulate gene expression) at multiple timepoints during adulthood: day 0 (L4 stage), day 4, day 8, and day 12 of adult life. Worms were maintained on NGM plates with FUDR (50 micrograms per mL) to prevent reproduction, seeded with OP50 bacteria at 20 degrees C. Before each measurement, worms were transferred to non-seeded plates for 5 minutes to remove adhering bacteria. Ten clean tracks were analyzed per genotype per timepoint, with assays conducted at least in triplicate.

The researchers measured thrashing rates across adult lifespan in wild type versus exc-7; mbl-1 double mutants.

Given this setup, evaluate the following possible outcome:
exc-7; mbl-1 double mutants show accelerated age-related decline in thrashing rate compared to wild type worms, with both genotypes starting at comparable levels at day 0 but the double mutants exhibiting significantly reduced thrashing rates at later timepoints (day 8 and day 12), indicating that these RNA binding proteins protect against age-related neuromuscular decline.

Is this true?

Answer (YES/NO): NO